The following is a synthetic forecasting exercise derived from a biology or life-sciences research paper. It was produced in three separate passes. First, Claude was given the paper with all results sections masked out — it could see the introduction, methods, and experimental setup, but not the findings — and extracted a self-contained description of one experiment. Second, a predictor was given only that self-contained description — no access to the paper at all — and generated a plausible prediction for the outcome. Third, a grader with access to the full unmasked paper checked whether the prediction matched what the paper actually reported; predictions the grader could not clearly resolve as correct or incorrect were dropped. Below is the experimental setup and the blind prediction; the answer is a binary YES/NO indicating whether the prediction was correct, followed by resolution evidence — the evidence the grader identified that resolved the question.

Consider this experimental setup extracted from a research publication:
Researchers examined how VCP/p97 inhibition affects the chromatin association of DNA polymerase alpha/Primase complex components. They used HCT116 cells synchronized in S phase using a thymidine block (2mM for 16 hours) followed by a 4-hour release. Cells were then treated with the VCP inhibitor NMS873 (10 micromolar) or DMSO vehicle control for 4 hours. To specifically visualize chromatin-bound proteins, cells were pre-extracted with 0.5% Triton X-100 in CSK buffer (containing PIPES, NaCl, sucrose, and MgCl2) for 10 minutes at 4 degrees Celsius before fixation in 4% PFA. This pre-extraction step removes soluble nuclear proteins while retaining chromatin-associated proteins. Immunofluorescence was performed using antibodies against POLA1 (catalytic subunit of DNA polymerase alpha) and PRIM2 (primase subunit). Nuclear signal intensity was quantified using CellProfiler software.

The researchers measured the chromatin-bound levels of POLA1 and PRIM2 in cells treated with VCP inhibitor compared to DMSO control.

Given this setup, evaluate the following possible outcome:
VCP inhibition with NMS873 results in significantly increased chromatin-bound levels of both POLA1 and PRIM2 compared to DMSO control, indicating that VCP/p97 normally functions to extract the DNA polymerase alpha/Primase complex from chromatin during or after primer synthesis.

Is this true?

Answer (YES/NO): YES